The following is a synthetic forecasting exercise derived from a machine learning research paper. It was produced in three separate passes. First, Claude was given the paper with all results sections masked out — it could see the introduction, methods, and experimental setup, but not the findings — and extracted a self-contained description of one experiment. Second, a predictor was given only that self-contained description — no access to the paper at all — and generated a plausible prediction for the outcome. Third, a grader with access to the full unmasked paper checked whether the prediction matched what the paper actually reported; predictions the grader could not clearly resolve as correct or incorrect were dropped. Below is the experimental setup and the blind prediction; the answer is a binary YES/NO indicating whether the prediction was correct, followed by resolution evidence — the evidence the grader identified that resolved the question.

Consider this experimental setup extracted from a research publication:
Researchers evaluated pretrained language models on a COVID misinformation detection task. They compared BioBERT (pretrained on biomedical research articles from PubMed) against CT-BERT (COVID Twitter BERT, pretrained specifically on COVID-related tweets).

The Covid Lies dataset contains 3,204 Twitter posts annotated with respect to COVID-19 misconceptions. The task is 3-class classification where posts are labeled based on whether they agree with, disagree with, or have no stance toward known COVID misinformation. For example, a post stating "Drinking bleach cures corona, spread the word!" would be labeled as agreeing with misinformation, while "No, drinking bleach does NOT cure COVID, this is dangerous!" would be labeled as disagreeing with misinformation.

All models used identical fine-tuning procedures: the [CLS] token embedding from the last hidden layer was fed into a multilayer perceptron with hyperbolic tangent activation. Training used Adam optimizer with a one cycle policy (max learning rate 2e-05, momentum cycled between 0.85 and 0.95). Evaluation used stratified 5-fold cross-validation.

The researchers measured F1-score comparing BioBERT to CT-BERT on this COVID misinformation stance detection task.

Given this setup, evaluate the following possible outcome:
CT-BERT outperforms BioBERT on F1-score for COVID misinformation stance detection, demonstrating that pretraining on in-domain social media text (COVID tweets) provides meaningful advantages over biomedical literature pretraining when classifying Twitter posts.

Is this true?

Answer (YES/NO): NO